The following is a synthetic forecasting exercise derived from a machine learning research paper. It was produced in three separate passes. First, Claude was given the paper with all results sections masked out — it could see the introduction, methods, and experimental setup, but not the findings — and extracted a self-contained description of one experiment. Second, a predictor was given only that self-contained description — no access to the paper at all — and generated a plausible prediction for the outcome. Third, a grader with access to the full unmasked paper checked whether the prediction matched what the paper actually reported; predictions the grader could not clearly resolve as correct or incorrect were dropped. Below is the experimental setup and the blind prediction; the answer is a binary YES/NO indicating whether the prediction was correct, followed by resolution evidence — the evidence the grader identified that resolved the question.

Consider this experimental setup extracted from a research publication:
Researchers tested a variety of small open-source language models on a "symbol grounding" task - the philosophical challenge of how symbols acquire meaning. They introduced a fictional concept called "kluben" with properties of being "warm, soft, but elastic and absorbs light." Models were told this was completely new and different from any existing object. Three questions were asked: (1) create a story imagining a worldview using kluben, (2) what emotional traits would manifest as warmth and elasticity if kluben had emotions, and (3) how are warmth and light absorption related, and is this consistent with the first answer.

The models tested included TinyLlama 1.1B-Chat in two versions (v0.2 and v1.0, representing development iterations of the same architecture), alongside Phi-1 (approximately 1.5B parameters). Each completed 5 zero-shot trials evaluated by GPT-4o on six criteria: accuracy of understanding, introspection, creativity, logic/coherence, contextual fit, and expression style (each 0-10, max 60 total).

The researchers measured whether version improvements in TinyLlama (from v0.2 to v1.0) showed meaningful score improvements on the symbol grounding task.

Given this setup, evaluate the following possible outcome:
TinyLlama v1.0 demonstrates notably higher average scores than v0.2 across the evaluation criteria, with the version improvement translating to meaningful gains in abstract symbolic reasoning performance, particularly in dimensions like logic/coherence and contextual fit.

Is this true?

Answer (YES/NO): NO